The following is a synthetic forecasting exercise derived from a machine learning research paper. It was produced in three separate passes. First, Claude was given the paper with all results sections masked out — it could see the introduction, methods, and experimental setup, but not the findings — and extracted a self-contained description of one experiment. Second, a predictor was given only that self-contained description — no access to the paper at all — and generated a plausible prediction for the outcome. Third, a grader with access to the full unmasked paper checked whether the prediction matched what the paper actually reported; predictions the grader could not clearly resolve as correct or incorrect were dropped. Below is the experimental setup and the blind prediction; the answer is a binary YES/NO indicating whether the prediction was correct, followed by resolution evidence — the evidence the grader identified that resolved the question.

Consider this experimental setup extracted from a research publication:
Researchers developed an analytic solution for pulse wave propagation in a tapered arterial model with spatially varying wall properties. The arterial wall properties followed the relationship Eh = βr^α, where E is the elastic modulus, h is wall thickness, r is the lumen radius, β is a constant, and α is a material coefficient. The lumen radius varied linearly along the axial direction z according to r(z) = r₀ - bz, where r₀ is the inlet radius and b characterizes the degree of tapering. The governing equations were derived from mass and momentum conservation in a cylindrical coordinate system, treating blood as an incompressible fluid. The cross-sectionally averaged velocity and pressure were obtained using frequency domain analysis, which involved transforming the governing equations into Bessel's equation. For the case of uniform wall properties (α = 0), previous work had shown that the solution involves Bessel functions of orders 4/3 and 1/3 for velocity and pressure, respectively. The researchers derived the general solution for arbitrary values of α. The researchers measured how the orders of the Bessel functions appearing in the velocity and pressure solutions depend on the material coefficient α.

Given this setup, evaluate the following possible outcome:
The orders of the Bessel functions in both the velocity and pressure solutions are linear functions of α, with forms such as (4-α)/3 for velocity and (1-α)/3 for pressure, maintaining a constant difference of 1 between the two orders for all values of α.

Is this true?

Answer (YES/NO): NO